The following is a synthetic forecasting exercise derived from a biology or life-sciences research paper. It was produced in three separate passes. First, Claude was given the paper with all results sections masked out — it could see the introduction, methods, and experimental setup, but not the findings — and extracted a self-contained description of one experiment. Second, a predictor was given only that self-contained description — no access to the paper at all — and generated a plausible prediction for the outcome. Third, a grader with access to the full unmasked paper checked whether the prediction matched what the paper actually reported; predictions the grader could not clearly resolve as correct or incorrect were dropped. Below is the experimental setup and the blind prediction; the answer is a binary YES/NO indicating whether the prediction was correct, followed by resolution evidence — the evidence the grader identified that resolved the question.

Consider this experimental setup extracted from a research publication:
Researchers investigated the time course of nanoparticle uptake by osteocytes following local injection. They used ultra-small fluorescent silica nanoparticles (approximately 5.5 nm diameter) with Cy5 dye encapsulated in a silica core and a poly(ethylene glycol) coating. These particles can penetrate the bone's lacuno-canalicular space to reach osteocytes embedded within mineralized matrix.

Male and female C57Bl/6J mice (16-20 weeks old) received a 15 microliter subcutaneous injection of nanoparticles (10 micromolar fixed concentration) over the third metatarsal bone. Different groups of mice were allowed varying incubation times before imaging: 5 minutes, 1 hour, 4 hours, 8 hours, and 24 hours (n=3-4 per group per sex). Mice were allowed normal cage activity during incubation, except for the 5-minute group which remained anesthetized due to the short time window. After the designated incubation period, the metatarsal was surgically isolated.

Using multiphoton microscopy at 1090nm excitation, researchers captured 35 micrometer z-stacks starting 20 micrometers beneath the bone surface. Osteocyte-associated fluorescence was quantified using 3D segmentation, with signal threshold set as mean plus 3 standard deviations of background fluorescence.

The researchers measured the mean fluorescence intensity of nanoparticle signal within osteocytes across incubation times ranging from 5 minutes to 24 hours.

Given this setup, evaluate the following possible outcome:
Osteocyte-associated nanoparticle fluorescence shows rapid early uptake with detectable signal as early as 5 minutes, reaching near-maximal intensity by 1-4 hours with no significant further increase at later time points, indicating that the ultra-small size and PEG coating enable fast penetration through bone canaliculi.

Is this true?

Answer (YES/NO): NO